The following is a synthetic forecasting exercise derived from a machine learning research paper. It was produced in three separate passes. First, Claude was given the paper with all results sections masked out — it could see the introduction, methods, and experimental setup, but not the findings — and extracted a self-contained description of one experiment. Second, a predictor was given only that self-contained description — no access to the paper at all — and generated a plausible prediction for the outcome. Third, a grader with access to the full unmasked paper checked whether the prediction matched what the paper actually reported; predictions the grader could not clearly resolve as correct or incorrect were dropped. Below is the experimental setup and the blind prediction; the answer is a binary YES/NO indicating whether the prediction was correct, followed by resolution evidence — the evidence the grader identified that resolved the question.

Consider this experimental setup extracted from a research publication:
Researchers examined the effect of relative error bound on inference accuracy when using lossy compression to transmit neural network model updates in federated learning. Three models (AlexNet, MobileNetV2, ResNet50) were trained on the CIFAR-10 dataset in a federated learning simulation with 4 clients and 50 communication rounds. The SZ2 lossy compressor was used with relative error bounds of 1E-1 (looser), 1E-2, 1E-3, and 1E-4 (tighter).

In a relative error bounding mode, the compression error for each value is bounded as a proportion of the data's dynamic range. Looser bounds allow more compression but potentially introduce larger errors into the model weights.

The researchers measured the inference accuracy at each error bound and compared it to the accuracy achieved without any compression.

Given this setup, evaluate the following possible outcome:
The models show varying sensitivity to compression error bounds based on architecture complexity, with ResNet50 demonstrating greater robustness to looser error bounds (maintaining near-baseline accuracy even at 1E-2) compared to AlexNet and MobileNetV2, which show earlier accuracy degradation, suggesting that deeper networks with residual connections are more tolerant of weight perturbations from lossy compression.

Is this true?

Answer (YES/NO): NO